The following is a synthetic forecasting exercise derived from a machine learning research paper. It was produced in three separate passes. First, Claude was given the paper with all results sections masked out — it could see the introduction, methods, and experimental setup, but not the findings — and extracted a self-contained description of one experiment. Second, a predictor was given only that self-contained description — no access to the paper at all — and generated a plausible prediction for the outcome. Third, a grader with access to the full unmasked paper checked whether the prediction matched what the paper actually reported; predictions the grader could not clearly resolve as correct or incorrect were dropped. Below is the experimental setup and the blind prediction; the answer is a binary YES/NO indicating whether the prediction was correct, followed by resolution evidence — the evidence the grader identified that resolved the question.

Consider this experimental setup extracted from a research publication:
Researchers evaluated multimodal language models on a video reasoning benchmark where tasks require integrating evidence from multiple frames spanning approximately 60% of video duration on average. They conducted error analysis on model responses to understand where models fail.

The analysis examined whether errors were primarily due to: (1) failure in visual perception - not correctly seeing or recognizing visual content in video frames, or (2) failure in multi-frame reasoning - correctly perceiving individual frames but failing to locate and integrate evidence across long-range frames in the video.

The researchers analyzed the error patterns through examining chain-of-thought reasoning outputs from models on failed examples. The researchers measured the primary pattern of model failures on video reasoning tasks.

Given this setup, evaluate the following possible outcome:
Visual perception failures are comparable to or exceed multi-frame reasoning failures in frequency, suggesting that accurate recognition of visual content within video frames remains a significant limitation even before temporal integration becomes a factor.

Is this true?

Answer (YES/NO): NO